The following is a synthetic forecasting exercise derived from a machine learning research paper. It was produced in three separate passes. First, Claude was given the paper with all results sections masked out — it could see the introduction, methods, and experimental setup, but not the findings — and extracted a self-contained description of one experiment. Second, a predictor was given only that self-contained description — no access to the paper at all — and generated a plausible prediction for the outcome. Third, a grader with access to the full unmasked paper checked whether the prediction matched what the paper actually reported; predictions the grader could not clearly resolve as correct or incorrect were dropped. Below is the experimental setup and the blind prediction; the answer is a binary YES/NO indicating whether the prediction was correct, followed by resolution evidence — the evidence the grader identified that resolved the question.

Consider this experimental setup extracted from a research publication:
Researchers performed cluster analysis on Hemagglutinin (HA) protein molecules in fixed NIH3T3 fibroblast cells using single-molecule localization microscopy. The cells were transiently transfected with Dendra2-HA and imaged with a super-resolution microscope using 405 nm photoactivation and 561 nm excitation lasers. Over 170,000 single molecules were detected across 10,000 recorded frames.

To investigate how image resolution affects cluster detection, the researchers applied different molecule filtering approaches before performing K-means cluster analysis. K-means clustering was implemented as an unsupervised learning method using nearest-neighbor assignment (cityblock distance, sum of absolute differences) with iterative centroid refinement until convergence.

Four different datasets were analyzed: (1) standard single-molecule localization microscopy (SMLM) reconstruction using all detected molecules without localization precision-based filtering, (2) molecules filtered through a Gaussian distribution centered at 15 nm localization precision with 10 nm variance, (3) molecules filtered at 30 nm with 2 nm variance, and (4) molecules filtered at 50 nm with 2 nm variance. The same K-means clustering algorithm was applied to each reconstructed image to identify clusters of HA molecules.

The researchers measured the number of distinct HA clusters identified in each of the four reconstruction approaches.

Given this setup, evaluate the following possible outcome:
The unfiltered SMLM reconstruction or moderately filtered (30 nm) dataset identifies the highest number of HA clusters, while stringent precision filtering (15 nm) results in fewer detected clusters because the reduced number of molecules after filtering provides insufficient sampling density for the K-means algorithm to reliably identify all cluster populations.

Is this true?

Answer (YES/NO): NO